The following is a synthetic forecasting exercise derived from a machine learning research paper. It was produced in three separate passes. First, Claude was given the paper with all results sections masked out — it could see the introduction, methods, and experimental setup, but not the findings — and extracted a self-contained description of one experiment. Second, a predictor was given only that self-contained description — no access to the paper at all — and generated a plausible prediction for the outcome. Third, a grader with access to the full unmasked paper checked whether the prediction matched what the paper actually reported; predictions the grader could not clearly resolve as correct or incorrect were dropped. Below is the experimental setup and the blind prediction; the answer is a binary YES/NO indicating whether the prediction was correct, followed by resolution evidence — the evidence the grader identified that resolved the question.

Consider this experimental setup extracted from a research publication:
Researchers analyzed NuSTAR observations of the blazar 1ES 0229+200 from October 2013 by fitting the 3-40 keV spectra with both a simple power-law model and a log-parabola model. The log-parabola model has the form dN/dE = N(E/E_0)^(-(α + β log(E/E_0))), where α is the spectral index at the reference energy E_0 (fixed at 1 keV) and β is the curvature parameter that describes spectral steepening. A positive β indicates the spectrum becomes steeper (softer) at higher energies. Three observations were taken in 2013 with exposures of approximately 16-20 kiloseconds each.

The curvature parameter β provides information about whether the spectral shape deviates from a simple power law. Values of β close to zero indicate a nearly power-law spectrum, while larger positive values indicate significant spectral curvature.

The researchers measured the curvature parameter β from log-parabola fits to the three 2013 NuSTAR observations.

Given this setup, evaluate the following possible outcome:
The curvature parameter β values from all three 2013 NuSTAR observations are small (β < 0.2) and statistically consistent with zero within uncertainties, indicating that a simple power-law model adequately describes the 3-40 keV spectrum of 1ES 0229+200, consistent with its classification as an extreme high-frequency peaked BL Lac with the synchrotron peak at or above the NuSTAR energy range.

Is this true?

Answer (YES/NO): NO